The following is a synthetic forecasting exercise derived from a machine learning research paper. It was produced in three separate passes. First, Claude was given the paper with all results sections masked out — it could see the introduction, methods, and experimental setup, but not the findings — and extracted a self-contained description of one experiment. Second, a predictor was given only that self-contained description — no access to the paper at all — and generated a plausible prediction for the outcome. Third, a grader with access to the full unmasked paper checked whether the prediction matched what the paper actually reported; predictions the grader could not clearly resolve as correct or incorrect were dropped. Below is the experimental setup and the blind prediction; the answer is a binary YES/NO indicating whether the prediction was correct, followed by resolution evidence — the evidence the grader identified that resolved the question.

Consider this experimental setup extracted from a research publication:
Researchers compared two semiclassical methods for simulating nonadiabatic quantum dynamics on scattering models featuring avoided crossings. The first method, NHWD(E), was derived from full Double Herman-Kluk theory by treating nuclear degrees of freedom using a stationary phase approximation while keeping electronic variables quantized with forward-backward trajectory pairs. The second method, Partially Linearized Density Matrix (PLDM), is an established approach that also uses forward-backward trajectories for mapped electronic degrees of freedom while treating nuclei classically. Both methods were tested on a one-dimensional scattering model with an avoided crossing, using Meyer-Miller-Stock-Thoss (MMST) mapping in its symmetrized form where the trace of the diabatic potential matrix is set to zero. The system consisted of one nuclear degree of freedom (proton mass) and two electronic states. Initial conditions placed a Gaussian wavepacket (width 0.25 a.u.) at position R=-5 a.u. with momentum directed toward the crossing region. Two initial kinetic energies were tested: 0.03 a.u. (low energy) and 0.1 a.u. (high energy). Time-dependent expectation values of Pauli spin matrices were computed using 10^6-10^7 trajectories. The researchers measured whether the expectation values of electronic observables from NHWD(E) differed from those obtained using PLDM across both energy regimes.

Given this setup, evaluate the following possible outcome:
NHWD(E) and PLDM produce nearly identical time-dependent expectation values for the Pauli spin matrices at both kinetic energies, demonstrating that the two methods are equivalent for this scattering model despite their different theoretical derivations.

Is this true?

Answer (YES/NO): YES